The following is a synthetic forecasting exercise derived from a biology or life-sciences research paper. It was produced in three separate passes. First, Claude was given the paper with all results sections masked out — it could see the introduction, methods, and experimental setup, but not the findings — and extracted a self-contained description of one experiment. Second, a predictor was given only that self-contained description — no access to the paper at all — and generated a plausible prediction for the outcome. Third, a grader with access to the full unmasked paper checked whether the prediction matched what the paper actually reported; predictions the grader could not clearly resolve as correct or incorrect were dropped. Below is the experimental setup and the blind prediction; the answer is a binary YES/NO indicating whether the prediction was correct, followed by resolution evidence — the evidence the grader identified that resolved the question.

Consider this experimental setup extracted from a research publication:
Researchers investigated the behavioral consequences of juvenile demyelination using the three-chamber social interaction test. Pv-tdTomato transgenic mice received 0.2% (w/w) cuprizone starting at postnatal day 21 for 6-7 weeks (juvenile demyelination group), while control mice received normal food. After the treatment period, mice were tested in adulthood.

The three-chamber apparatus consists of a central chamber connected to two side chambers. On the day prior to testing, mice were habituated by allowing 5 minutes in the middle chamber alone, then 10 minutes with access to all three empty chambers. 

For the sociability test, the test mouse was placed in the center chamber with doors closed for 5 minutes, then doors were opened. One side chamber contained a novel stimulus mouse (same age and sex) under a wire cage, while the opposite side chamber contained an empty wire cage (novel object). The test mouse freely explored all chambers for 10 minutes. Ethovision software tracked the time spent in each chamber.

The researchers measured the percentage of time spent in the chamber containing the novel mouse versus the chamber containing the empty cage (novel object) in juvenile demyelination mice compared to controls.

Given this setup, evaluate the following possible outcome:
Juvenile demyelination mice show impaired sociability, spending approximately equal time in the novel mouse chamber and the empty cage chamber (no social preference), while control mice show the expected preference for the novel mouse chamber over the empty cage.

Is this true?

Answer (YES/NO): YES